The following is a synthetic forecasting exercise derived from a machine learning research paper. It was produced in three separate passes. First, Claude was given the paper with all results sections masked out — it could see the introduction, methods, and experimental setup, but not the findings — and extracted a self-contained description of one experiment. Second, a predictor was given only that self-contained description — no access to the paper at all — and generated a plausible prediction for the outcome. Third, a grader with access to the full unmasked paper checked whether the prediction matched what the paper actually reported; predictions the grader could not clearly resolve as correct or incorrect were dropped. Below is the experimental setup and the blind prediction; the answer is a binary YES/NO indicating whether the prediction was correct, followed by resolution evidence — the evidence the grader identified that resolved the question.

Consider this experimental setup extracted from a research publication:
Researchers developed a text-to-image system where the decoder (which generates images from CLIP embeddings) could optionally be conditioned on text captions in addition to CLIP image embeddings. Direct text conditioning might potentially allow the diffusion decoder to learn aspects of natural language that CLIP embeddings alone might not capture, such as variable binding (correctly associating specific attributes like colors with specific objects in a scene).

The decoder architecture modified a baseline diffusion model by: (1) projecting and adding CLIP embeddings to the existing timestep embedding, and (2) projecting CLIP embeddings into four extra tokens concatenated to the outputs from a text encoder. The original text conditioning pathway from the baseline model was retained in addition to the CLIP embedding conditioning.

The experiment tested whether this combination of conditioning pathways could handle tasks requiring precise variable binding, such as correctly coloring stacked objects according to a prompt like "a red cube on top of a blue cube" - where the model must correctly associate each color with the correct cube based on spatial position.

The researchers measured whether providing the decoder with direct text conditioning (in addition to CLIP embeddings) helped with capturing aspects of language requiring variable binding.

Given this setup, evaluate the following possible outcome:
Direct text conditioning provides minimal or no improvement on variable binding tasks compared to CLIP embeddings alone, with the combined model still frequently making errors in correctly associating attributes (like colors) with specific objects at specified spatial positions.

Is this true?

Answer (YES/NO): YES